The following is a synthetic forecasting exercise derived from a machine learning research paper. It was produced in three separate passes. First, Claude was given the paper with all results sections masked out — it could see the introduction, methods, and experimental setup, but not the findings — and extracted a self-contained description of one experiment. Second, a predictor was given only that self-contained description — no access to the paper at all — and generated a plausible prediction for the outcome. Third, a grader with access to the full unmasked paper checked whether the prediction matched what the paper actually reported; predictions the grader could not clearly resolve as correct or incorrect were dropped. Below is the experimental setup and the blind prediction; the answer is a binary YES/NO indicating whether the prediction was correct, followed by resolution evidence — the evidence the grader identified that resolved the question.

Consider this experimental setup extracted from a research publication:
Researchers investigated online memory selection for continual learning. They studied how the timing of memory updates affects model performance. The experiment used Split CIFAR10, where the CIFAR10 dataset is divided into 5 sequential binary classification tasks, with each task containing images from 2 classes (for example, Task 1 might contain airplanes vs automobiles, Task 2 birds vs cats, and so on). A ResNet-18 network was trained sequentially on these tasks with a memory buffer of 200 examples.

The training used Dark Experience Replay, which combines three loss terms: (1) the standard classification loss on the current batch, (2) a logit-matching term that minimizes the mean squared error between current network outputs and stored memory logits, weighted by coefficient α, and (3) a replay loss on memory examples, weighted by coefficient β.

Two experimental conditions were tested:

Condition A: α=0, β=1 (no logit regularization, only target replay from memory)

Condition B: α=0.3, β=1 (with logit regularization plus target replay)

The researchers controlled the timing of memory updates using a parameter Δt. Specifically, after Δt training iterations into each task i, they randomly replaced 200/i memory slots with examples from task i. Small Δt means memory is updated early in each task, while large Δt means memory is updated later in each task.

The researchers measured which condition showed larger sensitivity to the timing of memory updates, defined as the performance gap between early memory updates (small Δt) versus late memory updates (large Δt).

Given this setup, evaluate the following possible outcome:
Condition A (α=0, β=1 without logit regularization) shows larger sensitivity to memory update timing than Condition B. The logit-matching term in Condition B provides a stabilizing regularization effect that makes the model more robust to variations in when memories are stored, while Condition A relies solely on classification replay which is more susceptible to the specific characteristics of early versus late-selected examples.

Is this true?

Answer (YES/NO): NO